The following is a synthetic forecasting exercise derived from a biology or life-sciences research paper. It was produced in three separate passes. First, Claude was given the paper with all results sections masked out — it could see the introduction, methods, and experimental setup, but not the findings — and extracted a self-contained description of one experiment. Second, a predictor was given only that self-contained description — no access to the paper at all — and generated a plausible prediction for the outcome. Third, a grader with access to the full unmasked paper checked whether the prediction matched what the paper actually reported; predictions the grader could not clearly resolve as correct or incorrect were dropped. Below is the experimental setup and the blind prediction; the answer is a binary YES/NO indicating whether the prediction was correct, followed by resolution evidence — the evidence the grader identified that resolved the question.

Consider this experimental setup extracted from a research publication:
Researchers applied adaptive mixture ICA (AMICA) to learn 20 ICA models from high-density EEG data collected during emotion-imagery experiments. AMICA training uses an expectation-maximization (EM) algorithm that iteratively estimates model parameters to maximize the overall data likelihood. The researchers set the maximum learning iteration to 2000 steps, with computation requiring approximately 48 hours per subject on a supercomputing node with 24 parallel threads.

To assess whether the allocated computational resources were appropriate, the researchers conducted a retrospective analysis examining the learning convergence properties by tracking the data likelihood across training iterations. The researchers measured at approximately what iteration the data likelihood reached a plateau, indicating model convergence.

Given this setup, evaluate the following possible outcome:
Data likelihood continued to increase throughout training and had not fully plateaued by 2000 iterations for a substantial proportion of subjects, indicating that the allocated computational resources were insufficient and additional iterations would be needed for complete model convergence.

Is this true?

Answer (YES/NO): NO